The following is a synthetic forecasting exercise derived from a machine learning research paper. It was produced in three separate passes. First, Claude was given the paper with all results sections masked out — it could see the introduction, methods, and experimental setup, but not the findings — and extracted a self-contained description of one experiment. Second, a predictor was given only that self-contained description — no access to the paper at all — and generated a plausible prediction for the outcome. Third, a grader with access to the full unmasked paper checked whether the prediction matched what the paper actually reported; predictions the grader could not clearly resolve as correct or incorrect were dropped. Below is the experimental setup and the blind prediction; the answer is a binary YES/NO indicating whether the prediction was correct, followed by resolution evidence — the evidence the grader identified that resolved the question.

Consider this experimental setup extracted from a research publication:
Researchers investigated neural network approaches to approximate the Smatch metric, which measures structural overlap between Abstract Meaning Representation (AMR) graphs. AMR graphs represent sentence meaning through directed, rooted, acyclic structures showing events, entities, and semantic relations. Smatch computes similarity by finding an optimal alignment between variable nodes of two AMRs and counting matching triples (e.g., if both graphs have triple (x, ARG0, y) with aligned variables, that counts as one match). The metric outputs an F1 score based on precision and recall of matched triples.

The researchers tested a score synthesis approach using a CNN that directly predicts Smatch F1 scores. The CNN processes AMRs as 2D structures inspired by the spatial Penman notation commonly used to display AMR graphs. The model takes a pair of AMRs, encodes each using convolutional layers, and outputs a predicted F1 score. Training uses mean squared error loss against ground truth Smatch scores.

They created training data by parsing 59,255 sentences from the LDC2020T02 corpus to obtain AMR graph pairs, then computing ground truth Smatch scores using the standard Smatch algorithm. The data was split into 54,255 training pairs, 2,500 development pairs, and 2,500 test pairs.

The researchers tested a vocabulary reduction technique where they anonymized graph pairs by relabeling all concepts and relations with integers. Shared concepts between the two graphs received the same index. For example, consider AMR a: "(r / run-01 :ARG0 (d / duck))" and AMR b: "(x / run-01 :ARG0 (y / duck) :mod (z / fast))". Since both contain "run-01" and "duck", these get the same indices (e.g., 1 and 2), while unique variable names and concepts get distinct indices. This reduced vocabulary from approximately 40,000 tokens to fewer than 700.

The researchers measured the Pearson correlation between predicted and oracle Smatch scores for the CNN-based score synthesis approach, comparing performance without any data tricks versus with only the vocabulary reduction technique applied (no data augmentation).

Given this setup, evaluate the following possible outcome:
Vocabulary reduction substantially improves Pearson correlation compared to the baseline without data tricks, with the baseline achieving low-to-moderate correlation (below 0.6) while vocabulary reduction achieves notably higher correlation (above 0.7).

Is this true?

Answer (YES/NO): NO